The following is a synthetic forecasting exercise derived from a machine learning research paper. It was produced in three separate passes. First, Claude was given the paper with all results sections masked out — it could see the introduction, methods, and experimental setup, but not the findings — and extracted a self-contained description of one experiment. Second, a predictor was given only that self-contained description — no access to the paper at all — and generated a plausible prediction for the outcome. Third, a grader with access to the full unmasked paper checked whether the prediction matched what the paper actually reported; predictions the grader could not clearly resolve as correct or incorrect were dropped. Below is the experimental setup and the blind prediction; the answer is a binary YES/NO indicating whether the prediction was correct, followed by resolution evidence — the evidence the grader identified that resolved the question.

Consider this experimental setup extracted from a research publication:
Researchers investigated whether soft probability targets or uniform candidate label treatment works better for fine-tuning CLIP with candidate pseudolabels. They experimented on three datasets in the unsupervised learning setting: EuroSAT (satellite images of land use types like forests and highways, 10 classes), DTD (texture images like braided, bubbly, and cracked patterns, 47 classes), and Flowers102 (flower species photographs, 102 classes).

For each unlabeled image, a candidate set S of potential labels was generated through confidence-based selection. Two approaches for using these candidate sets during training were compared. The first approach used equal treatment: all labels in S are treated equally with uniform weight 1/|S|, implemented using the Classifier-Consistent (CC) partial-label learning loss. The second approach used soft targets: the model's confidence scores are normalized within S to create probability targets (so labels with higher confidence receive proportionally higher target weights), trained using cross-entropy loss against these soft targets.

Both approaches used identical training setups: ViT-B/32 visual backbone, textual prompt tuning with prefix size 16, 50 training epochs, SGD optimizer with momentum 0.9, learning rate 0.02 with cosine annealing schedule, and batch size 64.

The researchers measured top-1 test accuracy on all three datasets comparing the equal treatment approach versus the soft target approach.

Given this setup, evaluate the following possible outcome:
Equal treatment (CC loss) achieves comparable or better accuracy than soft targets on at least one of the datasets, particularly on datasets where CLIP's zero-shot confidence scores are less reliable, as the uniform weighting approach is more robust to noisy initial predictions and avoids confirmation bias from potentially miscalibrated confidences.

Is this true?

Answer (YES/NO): YES